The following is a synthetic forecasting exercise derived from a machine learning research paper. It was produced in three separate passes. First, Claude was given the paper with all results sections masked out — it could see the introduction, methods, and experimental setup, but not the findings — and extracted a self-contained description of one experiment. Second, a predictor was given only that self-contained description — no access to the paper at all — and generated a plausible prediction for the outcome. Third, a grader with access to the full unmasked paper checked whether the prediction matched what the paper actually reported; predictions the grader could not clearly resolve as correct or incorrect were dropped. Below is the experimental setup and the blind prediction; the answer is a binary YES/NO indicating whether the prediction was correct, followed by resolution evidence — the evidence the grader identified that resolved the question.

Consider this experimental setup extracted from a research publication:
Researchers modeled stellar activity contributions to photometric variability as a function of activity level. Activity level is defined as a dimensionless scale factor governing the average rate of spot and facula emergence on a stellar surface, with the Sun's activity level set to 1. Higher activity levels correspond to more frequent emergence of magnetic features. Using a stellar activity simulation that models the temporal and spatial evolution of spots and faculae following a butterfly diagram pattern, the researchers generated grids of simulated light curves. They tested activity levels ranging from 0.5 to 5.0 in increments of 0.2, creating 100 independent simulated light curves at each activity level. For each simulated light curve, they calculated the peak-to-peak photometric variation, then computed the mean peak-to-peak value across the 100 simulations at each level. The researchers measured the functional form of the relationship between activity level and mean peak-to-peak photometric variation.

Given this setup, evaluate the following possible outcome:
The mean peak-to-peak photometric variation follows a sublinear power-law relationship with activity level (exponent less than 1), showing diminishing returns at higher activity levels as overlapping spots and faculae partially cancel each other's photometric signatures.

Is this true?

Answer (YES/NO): NO